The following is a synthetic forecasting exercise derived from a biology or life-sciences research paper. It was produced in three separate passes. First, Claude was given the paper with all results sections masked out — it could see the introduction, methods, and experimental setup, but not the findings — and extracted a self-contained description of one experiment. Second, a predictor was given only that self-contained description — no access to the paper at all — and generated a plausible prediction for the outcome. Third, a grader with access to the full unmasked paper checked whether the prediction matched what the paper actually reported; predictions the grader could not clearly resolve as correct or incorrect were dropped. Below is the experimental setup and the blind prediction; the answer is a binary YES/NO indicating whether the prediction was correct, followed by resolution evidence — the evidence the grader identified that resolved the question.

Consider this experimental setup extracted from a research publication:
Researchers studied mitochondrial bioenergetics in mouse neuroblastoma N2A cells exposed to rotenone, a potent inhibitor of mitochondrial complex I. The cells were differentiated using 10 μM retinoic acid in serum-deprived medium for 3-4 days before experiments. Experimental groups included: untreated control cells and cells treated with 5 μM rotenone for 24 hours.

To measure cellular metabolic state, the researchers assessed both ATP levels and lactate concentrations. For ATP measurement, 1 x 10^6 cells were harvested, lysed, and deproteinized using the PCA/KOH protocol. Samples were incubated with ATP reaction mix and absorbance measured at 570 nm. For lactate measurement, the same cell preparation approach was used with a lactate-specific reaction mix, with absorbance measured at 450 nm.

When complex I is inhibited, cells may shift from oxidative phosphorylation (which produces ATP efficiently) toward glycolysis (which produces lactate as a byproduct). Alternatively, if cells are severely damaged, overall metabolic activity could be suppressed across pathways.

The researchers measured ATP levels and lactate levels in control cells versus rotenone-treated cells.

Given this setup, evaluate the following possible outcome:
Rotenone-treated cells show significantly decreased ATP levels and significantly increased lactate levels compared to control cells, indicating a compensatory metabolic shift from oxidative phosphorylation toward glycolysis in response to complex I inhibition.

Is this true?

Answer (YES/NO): YES